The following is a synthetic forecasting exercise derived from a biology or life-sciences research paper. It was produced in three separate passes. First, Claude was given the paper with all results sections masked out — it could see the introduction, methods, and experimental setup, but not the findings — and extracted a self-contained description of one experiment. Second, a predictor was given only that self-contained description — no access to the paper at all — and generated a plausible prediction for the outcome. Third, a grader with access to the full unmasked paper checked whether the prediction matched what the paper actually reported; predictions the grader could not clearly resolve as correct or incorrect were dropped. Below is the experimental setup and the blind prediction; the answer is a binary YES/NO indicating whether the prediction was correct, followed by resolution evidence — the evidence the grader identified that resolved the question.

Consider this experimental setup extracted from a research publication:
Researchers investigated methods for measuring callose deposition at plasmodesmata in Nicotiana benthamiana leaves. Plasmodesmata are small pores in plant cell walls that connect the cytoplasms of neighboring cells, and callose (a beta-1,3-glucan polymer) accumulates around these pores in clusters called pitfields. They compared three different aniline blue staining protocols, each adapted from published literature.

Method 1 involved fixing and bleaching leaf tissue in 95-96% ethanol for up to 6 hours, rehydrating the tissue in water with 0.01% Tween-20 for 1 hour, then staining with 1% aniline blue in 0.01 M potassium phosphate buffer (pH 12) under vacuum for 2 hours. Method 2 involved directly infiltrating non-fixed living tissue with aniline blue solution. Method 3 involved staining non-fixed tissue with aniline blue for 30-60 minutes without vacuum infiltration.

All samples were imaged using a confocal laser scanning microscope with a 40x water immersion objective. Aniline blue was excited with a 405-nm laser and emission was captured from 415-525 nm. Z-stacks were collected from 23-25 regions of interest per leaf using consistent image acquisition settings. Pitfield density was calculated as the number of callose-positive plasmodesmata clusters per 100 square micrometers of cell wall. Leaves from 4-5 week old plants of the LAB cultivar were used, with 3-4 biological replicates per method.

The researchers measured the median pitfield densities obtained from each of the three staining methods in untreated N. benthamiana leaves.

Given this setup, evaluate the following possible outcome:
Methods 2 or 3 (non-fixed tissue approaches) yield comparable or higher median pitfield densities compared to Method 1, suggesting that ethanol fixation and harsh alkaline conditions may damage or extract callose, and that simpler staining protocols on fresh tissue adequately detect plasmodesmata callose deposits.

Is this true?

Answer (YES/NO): YES